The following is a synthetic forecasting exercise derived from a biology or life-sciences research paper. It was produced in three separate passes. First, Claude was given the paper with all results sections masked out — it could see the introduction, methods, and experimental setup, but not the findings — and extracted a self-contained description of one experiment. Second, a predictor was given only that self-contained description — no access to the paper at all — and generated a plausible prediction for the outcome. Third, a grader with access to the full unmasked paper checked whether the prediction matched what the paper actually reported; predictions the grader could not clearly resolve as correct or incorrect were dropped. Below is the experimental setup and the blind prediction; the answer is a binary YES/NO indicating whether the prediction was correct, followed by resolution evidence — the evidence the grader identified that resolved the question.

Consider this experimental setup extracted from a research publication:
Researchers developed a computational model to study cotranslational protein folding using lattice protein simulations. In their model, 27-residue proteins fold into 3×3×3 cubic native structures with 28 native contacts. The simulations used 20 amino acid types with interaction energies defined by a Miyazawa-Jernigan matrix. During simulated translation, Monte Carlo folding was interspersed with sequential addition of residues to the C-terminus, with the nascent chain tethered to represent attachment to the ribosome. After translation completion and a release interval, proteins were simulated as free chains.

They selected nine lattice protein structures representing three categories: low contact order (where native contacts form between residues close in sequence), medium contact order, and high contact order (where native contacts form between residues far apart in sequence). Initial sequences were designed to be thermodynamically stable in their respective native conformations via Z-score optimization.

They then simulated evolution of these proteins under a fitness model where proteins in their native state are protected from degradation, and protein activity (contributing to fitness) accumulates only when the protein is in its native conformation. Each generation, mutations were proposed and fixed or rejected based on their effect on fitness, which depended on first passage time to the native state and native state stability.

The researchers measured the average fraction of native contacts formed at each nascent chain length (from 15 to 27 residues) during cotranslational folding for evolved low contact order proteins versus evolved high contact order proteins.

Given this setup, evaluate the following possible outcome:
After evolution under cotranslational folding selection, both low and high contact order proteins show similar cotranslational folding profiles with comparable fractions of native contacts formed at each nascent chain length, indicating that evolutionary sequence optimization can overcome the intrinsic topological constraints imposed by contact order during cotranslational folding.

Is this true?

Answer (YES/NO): NO